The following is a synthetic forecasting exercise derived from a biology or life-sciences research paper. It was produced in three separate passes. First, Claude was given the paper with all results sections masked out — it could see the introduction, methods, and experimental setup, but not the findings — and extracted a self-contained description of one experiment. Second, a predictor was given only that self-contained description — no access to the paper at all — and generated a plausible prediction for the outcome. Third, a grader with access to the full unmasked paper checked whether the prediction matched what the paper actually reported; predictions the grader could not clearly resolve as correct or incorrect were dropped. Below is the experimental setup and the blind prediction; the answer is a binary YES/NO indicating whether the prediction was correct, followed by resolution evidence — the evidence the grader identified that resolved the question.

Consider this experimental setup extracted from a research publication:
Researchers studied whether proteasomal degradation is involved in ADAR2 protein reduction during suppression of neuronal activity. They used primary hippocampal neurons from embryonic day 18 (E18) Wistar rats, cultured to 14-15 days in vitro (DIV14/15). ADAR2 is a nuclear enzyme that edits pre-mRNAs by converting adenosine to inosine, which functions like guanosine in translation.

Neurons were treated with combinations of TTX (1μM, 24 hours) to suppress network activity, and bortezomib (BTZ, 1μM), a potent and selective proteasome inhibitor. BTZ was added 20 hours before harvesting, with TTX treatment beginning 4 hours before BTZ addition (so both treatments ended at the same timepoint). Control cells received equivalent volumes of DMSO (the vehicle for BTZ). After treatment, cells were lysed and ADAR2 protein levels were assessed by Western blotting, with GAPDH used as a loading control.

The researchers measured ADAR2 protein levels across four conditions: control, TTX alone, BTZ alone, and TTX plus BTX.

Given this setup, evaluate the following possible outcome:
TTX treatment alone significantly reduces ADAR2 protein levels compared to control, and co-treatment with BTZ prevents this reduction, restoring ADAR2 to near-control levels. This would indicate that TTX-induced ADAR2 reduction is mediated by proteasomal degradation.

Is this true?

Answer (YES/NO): YES